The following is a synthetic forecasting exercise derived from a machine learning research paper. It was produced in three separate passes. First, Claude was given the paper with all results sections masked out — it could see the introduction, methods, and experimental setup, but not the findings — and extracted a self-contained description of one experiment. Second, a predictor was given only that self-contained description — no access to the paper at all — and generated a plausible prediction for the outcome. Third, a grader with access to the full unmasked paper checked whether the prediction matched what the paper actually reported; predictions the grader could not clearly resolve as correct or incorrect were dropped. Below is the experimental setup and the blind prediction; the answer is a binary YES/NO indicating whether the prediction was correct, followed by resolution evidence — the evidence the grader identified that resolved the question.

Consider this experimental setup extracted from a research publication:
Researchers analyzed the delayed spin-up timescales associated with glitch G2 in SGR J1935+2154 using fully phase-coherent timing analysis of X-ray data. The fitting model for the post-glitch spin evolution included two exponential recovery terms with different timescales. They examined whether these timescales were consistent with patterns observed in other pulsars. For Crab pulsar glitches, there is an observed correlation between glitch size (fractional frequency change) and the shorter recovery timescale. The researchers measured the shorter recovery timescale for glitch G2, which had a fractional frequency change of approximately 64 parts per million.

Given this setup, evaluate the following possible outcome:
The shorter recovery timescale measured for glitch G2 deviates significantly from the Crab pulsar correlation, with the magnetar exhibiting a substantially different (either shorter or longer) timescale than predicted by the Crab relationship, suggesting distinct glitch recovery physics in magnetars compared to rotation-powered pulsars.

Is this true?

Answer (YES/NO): NO